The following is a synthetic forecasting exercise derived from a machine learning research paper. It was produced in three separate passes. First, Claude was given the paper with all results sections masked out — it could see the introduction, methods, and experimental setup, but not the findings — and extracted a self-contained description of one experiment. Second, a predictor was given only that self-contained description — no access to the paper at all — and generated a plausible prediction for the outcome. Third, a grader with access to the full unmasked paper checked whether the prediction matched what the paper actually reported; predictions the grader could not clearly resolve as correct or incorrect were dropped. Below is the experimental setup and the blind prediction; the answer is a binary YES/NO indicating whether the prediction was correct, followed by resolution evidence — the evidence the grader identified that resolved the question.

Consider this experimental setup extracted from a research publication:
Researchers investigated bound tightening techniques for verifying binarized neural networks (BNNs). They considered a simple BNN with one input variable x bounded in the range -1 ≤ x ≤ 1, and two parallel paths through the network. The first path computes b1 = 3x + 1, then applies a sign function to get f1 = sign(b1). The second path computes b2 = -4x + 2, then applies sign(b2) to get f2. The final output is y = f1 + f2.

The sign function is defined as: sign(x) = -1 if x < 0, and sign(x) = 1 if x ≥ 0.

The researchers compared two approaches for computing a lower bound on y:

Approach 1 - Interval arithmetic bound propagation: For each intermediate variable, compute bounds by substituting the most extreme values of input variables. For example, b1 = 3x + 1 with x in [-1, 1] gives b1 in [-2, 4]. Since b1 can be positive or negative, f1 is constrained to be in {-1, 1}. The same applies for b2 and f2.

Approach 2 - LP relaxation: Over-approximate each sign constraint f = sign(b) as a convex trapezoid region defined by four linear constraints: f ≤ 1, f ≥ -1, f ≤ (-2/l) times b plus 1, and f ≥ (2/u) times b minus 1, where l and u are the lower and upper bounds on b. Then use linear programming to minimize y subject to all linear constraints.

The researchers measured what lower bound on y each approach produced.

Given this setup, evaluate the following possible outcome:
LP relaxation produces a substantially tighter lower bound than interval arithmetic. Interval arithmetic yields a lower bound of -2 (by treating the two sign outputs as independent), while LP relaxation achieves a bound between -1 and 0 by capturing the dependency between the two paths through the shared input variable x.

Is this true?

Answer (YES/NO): YES